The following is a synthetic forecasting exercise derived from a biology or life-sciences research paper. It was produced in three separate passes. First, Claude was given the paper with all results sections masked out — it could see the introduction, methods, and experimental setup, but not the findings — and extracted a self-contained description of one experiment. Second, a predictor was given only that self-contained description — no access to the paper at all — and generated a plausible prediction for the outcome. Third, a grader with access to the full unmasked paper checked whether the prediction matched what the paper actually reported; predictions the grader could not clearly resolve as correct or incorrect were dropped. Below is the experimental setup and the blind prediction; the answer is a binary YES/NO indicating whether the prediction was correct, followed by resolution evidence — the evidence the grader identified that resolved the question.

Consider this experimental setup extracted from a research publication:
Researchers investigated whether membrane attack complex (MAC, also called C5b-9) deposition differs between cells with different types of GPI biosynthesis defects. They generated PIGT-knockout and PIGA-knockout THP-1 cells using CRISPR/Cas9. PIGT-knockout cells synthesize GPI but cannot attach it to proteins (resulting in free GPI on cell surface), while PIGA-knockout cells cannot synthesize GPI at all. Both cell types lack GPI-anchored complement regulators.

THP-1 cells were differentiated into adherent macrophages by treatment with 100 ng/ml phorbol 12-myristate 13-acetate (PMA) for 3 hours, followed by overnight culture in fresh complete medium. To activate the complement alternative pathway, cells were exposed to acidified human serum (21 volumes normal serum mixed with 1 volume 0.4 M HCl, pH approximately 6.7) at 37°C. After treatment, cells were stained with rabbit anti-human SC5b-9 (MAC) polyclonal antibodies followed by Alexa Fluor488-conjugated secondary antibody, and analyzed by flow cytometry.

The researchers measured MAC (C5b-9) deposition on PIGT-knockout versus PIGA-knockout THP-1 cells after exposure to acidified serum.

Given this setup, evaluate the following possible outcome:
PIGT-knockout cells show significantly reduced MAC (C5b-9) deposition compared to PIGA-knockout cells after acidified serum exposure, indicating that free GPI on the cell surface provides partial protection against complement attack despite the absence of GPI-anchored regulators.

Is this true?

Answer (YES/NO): NO